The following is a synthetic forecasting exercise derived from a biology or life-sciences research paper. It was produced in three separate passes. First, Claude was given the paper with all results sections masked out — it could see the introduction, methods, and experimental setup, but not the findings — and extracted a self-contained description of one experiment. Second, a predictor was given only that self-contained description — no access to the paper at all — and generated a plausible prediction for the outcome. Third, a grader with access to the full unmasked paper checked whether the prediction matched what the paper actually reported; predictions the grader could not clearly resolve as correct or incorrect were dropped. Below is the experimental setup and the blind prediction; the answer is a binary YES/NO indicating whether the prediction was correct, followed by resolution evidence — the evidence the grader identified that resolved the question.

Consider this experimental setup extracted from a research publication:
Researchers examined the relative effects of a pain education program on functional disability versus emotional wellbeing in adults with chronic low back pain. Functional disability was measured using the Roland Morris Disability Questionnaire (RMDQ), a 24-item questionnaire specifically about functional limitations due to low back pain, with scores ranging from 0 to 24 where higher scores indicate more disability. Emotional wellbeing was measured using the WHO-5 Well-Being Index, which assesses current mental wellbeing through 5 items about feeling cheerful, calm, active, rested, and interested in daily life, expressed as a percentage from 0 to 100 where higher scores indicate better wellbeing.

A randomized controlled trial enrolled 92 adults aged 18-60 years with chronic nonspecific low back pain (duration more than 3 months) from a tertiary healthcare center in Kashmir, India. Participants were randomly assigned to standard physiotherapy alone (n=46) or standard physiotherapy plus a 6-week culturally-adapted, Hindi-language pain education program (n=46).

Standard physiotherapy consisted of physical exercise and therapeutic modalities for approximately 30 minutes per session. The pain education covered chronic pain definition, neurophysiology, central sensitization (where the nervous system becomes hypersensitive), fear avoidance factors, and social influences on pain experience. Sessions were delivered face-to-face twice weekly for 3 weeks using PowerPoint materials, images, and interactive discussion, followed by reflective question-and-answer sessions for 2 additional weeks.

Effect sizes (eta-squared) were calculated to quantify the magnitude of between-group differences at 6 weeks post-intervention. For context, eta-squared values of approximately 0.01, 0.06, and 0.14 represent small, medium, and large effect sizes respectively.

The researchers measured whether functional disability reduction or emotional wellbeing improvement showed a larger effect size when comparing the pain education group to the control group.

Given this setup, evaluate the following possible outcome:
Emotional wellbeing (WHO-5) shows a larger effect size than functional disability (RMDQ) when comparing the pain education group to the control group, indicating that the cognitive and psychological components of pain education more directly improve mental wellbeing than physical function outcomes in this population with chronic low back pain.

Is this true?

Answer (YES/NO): NO